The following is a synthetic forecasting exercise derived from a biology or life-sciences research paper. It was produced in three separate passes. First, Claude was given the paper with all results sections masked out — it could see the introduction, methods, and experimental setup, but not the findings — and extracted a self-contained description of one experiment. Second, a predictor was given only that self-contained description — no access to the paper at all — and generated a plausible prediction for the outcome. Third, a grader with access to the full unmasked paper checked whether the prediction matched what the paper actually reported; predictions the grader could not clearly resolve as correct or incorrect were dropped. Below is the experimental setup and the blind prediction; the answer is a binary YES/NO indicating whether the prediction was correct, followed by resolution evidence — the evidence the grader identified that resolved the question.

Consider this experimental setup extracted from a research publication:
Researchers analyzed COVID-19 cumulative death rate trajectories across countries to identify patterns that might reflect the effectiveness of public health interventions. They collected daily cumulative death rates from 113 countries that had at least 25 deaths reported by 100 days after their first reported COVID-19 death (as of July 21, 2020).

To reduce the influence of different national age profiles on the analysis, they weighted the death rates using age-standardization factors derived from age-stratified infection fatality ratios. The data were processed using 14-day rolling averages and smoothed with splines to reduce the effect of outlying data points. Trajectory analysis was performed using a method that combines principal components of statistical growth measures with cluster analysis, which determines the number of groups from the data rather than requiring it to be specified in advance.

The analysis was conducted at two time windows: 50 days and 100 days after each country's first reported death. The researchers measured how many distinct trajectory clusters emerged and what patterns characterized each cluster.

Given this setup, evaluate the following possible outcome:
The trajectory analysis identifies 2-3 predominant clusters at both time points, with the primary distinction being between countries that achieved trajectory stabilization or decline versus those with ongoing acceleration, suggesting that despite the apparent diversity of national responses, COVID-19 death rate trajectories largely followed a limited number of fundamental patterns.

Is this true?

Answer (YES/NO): YES